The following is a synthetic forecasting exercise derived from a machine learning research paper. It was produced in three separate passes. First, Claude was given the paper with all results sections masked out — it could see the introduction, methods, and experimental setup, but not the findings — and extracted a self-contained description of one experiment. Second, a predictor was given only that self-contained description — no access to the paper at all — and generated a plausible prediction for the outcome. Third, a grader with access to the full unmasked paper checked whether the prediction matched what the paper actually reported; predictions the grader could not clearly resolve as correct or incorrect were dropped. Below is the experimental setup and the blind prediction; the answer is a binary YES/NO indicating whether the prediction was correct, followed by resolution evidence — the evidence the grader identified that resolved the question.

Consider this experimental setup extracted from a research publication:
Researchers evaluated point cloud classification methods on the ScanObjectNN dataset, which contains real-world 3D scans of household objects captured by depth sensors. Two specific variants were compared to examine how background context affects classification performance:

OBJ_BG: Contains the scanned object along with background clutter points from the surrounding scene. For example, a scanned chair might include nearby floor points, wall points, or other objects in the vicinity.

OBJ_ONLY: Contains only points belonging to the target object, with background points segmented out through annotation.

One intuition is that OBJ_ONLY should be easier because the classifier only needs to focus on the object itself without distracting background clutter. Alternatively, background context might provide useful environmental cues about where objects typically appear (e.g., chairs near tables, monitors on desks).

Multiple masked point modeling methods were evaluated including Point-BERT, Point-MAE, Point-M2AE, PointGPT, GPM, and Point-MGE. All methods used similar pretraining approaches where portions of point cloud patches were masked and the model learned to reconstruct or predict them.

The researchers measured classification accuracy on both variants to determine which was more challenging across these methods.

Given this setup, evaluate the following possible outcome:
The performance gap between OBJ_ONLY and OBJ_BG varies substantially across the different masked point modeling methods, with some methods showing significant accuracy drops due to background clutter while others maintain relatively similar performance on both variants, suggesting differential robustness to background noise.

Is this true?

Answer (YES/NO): NO